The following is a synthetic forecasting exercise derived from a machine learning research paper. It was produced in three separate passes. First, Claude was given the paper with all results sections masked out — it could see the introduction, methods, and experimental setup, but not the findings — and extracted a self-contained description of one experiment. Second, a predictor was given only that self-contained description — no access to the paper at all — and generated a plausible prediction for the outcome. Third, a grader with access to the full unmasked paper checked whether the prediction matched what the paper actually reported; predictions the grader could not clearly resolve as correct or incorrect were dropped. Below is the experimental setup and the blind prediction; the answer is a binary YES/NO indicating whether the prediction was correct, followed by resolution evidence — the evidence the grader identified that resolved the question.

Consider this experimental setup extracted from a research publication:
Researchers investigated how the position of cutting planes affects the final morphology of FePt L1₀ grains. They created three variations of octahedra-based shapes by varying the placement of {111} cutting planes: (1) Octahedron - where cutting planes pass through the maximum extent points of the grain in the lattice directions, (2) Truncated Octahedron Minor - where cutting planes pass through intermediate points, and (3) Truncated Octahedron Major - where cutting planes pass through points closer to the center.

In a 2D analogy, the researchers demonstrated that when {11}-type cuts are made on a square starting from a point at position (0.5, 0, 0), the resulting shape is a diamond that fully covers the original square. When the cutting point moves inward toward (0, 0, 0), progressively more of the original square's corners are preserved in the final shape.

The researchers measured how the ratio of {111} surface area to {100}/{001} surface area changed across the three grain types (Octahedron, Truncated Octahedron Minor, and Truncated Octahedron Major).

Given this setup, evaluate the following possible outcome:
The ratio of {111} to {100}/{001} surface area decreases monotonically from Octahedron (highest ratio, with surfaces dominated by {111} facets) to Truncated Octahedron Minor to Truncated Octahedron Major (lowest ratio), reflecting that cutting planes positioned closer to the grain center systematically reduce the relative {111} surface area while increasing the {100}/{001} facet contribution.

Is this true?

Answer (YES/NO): YES